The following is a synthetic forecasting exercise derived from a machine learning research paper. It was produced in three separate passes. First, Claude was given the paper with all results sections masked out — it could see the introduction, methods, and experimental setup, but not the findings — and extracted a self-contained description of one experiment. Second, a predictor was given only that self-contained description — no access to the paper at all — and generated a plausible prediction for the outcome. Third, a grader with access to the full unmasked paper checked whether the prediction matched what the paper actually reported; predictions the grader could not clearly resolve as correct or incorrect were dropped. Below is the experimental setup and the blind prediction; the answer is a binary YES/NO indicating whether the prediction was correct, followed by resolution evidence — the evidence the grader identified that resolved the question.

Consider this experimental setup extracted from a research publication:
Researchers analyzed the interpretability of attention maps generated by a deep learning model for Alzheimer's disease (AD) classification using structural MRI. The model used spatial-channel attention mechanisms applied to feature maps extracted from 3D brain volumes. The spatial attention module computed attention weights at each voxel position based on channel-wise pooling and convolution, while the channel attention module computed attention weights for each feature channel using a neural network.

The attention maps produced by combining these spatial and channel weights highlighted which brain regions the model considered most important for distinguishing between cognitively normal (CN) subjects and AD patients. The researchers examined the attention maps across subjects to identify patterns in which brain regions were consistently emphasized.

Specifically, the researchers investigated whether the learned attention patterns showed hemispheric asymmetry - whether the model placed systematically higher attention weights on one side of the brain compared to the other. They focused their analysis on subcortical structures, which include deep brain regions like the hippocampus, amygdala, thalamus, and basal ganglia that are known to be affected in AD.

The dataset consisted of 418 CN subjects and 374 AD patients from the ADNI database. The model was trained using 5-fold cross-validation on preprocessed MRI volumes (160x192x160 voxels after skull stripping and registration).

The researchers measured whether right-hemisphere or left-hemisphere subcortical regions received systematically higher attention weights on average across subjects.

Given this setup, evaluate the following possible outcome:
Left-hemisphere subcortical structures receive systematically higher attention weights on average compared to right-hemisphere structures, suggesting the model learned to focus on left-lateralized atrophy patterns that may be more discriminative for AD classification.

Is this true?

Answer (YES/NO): NO